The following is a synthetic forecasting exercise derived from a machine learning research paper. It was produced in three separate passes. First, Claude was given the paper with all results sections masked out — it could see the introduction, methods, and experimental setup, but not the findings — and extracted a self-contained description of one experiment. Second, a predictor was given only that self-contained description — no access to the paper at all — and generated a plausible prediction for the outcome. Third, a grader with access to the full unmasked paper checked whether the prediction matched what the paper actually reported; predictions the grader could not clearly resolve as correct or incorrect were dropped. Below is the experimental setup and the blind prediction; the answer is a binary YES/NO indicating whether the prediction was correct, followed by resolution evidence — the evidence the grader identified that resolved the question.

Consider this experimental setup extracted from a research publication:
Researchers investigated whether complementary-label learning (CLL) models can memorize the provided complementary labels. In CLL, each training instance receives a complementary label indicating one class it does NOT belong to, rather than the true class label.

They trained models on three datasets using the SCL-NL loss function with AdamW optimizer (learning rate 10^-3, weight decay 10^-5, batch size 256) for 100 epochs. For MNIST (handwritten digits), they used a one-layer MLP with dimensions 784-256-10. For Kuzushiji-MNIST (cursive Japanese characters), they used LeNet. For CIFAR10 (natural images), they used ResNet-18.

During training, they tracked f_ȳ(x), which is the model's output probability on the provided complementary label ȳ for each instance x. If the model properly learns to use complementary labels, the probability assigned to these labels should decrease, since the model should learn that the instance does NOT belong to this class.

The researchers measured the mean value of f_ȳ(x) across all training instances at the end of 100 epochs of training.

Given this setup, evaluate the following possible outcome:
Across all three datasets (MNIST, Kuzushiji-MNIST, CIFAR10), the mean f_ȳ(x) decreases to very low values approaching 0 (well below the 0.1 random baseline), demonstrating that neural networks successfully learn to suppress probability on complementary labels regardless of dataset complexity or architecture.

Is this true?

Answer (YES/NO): YES